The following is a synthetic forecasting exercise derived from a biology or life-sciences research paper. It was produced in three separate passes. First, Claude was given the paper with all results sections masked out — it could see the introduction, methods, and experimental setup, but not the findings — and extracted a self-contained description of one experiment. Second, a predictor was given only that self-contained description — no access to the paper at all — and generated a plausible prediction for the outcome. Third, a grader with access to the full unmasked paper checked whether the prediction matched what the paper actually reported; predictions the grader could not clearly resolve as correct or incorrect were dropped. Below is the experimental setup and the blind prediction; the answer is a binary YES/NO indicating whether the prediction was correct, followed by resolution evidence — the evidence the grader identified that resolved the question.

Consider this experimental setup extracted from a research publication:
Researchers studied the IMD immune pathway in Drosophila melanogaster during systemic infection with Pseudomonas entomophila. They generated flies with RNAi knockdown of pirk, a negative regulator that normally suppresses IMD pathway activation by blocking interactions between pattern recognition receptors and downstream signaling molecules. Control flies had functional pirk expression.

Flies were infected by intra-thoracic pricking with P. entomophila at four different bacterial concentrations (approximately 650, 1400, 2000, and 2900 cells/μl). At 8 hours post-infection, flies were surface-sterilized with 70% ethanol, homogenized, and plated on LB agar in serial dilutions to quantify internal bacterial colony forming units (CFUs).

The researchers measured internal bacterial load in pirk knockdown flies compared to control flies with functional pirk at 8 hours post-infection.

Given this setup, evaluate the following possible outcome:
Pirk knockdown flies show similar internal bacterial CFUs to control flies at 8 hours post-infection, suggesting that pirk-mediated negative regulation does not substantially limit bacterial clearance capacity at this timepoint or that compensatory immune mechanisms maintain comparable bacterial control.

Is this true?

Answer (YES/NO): NO